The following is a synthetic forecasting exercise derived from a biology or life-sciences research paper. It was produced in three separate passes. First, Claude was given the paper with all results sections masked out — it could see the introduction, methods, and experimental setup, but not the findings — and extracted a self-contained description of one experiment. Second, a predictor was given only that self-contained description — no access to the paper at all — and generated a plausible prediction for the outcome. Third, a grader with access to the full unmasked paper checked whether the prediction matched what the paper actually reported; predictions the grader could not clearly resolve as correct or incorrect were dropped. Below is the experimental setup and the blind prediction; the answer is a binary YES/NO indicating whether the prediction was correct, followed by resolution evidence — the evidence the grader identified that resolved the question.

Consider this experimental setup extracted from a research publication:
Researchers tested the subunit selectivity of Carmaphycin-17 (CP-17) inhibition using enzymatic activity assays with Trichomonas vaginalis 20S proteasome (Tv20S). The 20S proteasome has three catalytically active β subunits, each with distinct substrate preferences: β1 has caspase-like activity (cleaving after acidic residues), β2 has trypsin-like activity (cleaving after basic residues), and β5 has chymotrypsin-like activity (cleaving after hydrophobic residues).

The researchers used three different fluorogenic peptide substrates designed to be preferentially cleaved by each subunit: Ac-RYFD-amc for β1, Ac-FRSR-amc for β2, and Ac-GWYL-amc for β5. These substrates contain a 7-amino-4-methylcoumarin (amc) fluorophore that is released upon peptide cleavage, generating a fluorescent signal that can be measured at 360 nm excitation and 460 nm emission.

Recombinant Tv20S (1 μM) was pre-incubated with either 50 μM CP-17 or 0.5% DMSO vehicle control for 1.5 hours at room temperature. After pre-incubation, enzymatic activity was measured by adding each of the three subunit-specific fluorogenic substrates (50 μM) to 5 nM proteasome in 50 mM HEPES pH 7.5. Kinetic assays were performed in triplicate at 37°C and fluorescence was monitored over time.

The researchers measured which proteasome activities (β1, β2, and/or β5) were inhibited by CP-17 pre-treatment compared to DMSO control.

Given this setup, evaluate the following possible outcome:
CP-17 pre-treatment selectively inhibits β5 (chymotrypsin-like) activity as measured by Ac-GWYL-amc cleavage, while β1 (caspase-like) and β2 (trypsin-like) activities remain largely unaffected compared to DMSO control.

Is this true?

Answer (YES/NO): NO